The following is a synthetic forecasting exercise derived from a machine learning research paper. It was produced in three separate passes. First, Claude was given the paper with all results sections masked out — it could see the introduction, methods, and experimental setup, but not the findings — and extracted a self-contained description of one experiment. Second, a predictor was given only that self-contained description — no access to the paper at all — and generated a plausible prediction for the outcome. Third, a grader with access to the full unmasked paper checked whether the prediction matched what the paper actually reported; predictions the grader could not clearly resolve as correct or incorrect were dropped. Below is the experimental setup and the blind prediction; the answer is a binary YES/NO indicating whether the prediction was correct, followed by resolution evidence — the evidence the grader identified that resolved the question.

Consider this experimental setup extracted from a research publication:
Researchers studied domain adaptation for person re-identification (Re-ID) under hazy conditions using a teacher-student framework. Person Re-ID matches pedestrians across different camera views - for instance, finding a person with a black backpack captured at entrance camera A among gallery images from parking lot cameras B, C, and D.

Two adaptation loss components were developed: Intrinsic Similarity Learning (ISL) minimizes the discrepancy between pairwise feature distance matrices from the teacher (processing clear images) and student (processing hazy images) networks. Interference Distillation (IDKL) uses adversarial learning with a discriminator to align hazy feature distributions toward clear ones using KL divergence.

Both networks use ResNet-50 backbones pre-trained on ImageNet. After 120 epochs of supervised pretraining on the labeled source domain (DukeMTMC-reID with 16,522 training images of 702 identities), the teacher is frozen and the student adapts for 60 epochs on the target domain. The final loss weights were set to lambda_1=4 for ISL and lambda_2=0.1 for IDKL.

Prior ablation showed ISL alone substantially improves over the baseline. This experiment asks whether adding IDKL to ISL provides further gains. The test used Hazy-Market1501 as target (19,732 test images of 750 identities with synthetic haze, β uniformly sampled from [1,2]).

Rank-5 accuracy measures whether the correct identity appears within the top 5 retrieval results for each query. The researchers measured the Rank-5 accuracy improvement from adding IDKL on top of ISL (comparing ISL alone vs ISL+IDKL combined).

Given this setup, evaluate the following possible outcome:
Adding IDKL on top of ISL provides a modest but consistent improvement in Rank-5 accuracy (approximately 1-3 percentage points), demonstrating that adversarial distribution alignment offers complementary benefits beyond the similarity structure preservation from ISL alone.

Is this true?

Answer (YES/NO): NO